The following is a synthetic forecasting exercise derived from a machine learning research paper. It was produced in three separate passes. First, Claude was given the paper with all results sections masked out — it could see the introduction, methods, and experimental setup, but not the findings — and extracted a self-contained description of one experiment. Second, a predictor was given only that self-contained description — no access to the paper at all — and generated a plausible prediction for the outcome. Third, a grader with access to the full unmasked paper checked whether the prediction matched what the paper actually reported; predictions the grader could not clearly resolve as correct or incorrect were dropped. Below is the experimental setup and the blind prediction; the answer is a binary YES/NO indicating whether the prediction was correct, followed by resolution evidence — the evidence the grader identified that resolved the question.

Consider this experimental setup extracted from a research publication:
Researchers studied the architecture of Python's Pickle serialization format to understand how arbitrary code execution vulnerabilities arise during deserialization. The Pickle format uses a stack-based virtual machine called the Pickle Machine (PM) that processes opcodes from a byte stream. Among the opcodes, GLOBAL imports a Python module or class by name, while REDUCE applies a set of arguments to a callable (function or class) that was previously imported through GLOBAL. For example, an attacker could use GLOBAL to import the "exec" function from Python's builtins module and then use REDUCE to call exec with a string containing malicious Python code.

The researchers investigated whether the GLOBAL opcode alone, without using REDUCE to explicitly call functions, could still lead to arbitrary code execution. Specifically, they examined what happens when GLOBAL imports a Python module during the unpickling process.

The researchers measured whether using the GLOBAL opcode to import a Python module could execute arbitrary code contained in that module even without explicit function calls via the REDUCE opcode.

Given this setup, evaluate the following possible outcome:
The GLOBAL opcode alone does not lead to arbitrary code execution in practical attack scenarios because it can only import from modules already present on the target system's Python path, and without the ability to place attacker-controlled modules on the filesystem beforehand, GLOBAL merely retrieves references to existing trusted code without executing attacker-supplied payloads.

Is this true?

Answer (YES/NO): NO